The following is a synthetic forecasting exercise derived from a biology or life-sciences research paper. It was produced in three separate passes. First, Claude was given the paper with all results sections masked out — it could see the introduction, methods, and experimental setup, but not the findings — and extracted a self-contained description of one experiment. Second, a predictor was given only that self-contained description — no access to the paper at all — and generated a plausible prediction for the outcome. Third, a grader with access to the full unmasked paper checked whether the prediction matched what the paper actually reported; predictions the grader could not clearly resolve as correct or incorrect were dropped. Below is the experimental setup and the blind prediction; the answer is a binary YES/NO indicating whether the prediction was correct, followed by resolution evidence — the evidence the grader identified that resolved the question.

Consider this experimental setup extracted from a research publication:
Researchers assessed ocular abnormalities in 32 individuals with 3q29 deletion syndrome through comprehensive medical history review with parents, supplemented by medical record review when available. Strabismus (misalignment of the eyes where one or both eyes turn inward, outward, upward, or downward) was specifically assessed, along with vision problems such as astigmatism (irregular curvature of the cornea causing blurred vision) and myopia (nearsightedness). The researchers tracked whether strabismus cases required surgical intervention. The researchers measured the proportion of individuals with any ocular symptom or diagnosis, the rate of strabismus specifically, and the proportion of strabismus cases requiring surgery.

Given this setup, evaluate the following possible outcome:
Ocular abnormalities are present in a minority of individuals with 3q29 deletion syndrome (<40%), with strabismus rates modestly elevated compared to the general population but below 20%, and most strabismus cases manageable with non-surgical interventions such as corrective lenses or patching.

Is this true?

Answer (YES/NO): NO